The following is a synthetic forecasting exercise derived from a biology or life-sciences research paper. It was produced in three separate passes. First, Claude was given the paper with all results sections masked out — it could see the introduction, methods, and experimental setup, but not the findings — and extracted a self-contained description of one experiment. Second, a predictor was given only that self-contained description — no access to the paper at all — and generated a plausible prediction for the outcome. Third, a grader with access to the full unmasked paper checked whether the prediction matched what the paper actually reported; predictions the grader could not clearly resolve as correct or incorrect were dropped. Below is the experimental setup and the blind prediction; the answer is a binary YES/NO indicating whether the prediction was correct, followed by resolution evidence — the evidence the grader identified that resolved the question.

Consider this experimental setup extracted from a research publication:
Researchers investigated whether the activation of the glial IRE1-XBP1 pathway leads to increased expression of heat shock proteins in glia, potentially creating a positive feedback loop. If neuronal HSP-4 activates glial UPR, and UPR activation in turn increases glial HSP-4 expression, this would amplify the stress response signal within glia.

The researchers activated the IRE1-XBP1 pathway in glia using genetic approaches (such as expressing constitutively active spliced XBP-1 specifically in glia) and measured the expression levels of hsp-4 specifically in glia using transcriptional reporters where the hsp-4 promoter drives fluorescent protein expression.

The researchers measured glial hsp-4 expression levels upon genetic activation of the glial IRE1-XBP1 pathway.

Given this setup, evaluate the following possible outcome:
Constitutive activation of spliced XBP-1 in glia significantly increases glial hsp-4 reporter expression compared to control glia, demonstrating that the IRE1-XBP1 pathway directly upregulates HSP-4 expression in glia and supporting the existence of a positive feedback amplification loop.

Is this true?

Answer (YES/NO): YES